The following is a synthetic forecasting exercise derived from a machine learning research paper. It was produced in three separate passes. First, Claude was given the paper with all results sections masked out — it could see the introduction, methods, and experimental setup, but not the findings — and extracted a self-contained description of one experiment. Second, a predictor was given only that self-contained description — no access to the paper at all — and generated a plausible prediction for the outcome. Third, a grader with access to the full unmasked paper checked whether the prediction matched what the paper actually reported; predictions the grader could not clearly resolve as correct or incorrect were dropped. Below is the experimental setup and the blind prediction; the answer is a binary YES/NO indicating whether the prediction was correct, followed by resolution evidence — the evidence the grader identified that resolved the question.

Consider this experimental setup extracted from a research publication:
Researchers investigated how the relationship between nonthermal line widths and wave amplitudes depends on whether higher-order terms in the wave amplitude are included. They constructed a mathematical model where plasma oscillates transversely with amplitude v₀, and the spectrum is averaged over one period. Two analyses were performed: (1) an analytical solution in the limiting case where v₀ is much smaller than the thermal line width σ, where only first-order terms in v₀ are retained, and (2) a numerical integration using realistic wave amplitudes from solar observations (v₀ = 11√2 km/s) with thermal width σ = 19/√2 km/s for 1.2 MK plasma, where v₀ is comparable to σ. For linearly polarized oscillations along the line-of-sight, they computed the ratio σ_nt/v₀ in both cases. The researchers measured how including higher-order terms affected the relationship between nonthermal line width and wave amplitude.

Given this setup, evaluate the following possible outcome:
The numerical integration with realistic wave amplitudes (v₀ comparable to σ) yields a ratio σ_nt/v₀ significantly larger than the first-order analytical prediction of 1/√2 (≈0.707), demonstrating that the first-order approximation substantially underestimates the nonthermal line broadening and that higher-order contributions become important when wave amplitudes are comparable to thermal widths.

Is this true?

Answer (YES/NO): NO